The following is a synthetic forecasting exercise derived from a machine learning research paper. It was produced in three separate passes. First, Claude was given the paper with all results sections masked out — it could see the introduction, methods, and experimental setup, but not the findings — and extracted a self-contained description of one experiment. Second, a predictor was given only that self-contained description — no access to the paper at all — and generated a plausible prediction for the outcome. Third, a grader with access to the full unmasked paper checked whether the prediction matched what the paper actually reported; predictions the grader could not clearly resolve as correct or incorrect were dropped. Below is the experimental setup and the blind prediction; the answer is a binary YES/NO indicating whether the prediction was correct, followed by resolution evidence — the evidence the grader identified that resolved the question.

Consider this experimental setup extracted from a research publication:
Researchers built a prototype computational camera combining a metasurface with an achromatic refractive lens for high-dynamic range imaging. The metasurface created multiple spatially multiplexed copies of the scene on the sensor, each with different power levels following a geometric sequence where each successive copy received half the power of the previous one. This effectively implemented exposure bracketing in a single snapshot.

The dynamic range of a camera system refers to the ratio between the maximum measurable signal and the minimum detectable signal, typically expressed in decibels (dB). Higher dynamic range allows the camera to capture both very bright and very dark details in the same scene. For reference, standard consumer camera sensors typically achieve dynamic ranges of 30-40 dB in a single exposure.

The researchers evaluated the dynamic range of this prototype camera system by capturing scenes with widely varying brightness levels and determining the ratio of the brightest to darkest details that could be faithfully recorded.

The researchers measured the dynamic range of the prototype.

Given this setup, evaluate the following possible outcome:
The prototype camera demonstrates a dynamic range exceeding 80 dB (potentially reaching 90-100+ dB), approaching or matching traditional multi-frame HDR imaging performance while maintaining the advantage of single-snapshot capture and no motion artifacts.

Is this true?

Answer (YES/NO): NO